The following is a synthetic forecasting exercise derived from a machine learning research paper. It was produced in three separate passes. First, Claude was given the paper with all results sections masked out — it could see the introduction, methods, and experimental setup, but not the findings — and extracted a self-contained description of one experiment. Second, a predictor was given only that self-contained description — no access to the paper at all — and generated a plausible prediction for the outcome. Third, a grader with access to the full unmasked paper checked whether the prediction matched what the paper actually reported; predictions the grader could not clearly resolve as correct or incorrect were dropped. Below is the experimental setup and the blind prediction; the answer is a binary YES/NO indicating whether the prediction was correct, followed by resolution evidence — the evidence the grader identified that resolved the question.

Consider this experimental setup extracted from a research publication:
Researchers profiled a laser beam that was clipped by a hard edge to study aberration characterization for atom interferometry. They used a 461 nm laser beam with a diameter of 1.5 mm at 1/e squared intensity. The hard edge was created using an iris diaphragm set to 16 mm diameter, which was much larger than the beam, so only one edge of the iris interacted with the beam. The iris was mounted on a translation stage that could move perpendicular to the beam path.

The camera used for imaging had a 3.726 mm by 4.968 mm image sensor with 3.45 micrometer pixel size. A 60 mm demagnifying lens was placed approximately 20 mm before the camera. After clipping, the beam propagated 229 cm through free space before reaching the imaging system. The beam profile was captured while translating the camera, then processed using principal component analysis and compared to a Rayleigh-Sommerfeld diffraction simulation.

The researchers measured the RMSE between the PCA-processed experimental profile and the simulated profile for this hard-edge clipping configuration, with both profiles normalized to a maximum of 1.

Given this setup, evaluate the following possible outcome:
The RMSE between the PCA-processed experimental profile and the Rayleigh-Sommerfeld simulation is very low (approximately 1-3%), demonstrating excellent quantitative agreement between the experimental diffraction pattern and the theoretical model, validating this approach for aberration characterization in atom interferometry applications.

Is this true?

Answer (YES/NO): YES